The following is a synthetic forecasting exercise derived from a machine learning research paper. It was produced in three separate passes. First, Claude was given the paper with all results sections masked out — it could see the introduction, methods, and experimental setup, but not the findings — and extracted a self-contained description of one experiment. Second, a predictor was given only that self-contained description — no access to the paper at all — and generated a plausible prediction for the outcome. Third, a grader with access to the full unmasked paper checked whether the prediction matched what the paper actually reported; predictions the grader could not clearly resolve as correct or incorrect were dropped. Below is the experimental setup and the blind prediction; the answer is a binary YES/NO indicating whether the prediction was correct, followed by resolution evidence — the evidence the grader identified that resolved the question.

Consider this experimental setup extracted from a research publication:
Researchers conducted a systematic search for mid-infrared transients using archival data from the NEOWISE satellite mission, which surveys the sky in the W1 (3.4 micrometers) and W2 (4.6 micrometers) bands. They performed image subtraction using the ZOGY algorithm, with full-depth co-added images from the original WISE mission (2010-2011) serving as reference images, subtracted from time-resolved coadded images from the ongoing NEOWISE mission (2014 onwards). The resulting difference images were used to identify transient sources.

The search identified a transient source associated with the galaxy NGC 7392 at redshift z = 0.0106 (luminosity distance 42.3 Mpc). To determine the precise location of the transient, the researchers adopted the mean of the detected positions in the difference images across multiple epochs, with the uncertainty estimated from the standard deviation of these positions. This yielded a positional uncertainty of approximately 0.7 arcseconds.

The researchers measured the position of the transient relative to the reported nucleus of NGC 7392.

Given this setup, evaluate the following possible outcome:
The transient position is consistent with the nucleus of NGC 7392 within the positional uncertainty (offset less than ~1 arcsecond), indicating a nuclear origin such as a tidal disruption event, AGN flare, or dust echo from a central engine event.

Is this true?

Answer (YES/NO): YES